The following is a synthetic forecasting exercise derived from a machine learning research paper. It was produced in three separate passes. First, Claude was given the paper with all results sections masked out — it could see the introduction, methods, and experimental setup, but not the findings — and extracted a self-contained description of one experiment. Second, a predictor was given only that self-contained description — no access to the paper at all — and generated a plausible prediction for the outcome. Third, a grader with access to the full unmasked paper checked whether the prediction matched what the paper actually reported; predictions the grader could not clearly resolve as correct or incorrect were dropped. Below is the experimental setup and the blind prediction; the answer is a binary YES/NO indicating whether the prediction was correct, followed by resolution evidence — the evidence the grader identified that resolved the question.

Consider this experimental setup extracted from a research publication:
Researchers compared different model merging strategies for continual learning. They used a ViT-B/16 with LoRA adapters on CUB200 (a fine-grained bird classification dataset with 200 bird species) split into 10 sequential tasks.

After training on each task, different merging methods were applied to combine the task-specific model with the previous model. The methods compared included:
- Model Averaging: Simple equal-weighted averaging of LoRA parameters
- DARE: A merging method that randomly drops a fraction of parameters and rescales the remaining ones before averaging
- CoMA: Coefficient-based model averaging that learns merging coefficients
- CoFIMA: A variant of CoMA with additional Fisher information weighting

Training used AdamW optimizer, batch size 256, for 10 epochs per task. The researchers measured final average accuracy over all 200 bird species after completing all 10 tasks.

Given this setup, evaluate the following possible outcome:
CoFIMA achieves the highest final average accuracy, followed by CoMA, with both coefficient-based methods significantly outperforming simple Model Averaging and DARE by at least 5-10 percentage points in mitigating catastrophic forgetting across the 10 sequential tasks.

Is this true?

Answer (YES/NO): NO